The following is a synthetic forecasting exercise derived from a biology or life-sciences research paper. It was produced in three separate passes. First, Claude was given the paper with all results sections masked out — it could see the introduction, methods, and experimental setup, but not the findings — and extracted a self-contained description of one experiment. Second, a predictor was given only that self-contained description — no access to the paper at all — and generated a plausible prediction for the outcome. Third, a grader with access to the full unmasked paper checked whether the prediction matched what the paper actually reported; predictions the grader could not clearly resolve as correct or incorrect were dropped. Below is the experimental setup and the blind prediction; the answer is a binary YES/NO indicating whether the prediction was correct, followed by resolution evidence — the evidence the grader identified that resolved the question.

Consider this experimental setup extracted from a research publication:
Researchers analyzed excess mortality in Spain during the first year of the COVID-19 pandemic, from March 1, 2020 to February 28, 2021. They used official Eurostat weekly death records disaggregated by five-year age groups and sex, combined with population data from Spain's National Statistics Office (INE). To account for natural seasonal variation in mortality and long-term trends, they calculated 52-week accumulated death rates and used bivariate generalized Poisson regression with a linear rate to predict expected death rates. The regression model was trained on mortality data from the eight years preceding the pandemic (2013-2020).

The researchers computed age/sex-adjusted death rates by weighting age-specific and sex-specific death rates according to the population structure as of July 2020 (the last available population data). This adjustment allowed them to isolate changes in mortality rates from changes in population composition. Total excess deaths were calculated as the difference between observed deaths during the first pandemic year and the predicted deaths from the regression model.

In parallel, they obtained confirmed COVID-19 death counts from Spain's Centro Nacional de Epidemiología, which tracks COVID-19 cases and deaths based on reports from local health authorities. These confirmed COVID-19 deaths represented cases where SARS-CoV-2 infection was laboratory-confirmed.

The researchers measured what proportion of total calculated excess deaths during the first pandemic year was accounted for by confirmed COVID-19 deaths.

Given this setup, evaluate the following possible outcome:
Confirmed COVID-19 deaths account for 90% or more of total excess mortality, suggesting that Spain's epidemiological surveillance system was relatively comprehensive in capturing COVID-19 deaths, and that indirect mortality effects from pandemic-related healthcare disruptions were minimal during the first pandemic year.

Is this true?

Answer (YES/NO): NO